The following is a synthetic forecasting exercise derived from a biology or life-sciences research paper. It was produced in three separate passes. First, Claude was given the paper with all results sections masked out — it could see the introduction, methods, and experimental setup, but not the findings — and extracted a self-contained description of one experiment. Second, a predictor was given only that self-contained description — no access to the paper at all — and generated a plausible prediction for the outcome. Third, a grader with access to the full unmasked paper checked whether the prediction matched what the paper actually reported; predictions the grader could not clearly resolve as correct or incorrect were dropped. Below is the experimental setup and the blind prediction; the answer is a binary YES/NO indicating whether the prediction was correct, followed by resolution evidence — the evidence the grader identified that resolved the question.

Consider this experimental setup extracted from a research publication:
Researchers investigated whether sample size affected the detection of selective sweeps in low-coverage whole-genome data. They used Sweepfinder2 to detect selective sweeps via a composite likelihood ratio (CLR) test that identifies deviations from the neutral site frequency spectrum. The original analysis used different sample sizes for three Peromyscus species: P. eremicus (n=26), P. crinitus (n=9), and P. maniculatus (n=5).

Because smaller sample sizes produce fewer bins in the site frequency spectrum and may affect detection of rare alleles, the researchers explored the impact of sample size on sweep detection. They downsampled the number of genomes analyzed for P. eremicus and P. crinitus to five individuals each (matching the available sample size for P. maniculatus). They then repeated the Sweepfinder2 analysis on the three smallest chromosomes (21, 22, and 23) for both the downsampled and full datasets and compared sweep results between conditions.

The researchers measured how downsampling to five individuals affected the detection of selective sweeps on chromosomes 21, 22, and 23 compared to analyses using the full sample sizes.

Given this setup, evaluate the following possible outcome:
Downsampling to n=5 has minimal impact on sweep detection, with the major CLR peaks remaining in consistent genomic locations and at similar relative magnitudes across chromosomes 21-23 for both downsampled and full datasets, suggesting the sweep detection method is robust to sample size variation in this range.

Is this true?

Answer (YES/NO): YES